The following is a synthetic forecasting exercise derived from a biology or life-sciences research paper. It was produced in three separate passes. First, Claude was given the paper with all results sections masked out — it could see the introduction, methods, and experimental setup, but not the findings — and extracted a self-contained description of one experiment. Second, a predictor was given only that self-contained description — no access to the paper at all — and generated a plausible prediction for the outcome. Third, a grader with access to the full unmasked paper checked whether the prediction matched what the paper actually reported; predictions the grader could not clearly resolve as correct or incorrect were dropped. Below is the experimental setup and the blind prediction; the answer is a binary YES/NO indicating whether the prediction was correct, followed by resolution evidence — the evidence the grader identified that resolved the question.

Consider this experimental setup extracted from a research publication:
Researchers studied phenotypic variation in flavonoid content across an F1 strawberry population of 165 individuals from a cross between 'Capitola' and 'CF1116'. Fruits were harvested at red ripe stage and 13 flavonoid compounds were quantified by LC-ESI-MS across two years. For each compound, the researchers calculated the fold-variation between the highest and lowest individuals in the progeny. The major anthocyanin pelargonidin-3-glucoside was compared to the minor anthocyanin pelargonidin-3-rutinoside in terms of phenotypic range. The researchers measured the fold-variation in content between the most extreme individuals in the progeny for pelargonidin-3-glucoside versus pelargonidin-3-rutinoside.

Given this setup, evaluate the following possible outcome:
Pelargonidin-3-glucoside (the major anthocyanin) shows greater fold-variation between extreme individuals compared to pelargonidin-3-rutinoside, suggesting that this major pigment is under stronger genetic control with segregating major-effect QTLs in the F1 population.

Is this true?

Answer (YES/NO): NO